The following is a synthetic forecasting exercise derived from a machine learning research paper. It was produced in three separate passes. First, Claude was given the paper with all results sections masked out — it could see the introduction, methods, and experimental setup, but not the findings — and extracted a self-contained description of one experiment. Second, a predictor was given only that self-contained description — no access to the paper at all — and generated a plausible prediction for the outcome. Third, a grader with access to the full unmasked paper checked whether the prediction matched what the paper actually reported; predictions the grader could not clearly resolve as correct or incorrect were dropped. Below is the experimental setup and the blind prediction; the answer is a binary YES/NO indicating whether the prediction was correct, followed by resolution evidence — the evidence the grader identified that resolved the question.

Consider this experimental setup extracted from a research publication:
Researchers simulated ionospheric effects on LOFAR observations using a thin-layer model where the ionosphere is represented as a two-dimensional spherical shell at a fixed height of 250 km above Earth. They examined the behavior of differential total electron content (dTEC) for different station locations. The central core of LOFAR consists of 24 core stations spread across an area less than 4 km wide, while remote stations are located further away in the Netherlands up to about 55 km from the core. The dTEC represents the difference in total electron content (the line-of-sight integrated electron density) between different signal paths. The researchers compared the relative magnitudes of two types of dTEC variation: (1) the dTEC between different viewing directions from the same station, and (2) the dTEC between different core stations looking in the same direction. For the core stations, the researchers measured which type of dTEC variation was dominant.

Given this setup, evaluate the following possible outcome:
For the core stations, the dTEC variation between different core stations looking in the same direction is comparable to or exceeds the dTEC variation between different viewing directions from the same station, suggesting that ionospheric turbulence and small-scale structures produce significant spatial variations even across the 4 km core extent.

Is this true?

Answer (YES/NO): NO